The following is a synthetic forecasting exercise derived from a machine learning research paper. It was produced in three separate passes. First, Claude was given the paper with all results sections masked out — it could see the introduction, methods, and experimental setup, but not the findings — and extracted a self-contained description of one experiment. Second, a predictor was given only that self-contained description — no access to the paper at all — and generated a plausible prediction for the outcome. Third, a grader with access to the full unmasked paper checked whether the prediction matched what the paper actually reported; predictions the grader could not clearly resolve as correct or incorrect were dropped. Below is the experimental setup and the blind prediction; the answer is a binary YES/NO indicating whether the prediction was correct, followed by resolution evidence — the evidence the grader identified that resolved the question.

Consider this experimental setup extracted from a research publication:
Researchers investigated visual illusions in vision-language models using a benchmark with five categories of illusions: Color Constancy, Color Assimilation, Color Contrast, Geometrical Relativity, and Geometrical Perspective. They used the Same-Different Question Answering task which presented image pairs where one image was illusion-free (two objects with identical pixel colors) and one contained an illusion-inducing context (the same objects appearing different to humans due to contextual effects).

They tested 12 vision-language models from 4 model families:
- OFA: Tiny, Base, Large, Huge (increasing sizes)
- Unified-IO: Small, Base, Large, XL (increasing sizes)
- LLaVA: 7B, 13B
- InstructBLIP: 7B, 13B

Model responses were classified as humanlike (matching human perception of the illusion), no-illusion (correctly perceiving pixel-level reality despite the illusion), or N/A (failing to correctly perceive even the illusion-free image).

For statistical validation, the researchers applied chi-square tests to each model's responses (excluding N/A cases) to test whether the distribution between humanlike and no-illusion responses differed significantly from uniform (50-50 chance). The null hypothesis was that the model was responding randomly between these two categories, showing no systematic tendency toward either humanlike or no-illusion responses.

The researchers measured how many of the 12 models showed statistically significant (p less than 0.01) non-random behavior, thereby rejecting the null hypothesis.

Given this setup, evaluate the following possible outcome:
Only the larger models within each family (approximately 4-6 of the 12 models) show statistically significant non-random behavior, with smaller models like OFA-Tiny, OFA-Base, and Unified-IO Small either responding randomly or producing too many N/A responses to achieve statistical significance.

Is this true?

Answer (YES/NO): NO